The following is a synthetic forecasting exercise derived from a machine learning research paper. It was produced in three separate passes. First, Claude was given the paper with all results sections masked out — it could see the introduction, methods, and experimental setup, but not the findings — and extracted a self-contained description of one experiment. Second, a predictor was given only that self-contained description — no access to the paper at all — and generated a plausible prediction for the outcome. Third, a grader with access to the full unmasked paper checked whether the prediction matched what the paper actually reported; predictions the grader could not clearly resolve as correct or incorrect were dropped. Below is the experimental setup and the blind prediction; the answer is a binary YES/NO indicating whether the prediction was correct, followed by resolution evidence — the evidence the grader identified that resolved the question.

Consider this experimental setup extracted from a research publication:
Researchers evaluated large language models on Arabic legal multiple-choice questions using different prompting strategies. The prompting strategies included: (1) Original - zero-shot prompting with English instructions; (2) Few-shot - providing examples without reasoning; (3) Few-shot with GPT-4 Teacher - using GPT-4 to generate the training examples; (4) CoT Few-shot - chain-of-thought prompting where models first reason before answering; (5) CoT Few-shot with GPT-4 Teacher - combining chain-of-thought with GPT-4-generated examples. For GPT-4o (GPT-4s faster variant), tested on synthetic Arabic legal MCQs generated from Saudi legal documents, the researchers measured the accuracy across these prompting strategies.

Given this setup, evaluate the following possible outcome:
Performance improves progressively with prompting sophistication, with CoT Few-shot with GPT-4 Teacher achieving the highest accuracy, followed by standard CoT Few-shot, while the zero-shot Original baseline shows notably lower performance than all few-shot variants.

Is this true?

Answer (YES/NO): NO